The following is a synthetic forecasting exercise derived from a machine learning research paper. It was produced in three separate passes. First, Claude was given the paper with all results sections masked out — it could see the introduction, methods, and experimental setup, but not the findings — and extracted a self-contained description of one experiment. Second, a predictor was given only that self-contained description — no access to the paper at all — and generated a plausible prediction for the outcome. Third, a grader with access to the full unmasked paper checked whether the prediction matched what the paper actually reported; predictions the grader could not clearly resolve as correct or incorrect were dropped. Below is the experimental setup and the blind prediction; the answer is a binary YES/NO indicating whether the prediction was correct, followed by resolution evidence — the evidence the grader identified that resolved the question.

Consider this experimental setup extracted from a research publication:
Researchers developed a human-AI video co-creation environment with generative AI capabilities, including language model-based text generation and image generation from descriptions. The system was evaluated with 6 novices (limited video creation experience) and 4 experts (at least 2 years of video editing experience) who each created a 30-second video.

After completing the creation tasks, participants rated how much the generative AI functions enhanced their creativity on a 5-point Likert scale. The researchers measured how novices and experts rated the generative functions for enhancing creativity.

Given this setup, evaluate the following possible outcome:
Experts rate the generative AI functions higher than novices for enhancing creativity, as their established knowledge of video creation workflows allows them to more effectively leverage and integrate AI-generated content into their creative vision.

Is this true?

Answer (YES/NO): NO